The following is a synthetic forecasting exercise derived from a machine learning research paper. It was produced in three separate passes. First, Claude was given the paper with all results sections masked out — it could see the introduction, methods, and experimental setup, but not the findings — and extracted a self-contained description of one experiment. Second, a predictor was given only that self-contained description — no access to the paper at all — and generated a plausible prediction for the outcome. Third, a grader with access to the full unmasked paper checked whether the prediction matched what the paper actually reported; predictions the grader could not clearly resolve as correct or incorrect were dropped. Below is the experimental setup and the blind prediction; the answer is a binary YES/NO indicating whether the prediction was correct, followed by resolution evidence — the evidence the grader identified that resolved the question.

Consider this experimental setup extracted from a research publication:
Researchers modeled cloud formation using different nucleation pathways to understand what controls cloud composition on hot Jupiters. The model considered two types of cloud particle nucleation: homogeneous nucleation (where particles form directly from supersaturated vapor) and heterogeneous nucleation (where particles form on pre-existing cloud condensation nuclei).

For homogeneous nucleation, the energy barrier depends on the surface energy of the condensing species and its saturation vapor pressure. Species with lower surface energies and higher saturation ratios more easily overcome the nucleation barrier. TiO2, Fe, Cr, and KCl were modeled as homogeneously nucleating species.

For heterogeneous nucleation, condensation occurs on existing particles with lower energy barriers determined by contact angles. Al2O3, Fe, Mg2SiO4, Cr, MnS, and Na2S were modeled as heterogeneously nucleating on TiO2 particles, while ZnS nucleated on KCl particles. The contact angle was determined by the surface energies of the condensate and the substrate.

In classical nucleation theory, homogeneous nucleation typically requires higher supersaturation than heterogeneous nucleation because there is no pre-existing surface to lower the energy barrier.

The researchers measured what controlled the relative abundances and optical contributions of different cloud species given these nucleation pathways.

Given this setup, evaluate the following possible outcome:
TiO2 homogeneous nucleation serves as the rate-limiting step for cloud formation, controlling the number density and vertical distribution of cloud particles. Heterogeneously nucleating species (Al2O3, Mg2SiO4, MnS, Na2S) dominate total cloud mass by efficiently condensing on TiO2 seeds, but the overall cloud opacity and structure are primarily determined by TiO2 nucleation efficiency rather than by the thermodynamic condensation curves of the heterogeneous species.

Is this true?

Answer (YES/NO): NO